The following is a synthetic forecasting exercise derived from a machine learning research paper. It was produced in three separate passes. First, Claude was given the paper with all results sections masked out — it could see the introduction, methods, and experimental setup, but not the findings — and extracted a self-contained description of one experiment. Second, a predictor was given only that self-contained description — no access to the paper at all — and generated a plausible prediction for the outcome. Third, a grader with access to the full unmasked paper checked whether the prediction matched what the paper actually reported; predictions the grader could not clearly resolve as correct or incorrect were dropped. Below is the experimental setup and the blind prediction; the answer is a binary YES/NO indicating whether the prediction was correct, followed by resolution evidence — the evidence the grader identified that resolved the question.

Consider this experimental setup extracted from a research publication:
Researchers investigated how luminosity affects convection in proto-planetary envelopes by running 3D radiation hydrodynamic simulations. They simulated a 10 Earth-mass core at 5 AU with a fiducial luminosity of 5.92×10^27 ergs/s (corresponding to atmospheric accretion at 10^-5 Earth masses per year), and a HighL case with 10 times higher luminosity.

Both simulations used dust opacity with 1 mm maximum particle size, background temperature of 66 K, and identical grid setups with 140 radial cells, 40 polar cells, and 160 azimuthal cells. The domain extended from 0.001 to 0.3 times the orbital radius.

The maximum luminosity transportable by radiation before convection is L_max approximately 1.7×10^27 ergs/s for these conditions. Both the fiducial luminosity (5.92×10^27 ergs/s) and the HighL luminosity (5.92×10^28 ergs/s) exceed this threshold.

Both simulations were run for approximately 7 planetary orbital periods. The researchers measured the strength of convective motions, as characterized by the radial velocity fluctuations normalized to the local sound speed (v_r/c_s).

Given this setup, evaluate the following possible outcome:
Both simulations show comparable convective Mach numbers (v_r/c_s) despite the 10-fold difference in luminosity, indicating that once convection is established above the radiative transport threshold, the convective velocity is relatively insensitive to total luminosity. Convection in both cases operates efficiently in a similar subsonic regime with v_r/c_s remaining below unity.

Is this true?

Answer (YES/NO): NO